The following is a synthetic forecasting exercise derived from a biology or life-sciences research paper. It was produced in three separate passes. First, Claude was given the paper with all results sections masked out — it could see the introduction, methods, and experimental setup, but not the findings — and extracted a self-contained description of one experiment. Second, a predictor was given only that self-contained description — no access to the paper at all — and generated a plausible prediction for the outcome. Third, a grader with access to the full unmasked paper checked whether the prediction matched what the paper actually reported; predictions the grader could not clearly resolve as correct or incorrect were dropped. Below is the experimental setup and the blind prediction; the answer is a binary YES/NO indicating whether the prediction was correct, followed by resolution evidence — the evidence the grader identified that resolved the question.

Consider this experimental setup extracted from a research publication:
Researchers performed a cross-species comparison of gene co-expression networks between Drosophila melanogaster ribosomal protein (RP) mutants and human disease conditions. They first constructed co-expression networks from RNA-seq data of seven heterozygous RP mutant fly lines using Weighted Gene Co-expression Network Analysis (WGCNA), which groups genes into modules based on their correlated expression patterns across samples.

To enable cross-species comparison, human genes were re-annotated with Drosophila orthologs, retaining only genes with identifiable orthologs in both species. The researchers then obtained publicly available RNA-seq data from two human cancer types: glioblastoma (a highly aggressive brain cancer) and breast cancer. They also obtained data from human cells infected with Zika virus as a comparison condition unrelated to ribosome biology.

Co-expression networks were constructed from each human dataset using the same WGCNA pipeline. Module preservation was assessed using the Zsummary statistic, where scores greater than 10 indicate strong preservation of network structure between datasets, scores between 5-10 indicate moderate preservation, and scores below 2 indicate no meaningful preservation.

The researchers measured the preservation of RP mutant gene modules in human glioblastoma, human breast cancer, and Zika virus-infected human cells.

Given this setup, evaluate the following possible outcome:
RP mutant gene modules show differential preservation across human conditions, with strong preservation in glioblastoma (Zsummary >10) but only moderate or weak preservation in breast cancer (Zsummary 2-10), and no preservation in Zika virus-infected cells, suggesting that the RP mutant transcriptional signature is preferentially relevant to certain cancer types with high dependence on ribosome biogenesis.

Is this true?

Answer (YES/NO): NO